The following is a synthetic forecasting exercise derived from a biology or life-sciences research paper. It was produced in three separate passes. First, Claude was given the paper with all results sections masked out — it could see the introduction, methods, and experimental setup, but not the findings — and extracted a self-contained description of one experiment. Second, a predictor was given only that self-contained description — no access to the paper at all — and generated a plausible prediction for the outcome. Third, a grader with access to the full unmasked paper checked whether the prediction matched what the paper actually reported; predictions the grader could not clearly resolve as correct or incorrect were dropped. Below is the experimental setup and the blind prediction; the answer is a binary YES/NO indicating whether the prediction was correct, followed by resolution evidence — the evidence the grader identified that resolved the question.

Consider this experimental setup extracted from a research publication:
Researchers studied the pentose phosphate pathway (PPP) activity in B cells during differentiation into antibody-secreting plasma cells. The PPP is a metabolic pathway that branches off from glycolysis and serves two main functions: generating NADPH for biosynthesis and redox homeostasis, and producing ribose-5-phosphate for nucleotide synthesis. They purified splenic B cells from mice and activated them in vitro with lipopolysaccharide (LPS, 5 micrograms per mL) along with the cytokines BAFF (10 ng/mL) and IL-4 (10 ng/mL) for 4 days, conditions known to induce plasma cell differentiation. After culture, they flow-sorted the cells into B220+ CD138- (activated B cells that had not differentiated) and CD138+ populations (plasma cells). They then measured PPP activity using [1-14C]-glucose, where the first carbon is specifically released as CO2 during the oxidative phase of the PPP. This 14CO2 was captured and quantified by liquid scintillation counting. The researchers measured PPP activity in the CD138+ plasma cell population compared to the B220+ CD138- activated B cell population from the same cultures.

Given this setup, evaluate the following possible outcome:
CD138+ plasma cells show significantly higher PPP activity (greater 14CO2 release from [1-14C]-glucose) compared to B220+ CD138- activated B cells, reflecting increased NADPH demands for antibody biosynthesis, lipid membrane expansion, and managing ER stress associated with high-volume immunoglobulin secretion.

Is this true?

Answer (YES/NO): YES